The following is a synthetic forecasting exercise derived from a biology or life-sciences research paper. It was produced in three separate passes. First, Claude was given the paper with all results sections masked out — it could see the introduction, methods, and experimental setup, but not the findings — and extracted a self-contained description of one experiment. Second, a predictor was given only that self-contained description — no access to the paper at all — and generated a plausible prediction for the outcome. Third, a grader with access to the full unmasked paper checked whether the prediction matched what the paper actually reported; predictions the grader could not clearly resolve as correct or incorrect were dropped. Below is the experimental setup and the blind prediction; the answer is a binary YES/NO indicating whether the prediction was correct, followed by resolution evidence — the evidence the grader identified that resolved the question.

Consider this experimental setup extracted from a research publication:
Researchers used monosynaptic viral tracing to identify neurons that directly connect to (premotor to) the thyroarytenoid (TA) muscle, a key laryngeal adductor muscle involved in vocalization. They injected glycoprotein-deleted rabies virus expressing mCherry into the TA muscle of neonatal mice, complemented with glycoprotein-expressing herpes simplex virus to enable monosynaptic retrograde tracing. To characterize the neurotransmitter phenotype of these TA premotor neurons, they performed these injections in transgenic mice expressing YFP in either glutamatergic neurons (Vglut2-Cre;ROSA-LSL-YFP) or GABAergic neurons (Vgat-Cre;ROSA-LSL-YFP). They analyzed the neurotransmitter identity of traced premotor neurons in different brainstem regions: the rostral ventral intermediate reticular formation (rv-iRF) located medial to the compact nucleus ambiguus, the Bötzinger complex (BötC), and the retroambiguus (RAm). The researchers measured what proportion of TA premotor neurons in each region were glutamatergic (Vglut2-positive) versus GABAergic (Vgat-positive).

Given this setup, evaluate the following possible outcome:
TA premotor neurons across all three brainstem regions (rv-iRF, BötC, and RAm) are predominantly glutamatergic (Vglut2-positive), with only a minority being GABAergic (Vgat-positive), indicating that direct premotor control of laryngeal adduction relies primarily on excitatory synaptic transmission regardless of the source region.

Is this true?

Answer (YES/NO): NO